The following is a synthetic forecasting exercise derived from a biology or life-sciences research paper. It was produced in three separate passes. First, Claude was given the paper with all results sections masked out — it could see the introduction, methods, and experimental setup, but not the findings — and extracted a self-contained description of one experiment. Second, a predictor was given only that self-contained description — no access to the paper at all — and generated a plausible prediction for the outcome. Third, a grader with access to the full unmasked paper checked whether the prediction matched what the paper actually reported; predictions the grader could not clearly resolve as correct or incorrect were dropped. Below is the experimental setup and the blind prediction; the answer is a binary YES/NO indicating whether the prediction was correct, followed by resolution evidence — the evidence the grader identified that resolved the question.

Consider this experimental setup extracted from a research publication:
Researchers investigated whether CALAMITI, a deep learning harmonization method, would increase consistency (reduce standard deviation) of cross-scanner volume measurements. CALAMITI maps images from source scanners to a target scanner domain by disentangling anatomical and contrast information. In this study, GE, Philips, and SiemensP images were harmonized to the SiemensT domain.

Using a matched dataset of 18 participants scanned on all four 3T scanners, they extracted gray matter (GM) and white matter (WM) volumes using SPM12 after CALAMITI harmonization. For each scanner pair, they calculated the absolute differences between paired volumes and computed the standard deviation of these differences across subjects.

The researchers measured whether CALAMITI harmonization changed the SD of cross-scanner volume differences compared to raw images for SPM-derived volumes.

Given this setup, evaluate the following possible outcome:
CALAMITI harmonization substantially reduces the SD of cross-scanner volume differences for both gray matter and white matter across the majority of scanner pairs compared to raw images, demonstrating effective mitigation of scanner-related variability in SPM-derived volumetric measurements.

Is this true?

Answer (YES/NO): NO